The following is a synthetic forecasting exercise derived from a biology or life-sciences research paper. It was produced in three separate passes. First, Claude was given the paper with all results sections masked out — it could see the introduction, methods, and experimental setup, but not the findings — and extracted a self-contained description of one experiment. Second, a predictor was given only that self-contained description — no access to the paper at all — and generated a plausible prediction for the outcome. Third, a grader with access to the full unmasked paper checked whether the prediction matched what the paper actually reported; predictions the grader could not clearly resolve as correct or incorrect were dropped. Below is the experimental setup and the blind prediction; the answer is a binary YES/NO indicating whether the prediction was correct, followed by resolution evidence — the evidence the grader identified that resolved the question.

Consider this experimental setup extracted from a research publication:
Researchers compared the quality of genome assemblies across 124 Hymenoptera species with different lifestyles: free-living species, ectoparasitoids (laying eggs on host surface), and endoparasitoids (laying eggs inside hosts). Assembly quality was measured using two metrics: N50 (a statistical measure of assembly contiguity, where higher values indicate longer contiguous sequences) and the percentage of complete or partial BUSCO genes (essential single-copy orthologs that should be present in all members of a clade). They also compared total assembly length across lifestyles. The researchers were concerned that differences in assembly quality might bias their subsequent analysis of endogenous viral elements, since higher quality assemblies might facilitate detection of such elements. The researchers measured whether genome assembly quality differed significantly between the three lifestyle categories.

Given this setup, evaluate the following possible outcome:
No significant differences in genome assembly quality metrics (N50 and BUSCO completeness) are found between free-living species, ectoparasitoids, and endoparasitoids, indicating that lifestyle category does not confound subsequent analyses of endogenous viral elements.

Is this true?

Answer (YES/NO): NO